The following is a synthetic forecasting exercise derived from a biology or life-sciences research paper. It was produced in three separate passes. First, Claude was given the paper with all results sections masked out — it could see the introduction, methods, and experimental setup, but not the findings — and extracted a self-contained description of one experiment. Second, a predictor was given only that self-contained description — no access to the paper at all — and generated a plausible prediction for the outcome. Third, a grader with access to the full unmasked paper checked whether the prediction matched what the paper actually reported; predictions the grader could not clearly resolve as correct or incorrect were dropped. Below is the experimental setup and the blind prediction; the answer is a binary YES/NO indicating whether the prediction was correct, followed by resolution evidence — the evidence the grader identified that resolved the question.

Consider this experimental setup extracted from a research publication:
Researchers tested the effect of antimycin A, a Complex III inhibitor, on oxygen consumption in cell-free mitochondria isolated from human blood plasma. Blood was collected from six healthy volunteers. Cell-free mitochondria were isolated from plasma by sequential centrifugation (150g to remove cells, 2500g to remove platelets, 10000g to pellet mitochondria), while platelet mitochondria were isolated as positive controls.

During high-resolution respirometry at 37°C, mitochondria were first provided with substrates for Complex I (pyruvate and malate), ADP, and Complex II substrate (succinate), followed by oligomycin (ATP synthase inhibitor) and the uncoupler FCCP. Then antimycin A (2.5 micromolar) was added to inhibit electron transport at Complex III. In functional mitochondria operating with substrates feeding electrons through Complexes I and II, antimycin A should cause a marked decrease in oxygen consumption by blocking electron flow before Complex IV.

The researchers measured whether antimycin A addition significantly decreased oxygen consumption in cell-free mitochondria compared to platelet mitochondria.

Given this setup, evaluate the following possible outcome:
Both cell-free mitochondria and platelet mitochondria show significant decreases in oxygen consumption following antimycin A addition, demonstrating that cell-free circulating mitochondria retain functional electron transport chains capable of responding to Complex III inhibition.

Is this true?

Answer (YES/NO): NO